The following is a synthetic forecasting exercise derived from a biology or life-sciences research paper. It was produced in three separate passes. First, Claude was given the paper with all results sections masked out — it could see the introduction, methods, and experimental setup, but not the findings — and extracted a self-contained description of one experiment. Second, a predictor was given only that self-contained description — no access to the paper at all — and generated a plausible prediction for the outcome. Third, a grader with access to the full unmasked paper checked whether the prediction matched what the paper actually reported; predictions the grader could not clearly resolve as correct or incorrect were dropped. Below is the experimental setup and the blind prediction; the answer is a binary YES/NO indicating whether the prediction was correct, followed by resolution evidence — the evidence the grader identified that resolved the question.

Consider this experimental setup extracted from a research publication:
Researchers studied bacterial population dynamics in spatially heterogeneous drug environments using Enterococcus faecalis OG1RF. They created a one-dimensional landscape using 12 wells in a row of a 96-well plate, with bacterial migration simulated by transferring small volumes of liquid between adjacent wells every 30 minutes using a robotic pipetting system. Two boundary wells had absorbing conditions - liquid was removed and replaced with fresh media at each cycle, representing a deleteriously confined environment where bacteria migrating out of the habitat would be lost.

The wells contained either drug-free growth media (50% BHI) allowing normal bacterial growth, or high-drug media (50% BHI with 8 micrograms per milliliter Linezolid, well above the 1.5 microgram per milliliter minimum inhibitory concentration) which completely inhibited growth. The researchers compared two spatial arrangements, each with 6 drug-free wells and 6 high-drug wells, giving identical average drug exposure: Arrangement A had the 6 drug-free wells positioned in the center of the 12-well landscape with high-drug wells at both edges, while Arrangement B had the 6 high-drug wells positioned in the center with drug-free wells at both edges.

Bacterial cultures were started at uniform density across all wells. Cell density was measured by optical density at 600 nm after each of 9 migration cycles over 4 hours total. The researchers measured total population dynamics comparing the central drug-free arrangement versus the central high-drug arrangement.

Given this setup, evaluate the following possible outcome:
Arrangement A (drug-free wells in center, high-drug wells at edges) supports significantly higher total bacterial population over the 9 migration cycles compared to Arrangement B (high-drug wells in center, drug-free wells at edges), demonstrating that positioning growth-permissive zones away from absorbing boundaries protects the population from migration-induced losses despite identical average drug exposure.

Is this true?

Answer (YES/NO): YES